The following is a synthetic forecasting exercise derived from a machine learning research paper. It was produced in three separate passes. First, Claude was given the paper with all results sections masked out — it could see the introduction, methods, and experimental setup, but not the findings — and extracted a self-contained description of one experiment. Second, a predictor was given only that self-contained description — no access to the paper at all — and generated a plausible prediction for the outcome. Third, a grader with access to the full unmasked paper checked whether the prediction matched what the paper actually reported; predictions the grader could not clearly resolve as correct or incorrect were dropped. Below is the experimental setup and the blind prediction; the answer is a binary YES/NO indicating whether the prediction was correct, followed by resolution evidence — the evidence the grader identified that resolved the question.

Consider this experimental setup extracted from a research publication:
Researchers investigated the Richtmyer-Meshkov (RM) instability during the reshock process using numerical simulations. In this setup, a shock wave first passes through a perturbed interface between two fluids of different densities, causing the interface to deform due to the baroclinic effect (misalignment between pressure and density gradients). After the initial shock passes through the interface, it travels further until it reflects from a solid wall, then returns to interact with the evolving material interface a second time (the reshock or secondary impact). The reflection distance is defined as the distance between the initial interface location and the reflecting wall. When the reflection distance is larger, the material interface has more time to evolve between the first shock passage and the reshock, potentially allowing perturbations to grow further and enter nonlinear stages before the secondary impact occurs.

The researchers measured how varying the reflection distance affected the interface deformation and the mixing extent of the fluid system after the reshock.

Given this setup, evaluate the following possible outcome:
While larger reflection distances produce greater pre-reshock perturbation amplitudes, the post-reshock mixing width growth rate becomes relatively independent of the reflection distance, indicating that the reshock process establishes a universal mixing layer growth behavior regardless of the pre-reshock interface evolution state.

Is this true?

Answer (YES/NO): NO